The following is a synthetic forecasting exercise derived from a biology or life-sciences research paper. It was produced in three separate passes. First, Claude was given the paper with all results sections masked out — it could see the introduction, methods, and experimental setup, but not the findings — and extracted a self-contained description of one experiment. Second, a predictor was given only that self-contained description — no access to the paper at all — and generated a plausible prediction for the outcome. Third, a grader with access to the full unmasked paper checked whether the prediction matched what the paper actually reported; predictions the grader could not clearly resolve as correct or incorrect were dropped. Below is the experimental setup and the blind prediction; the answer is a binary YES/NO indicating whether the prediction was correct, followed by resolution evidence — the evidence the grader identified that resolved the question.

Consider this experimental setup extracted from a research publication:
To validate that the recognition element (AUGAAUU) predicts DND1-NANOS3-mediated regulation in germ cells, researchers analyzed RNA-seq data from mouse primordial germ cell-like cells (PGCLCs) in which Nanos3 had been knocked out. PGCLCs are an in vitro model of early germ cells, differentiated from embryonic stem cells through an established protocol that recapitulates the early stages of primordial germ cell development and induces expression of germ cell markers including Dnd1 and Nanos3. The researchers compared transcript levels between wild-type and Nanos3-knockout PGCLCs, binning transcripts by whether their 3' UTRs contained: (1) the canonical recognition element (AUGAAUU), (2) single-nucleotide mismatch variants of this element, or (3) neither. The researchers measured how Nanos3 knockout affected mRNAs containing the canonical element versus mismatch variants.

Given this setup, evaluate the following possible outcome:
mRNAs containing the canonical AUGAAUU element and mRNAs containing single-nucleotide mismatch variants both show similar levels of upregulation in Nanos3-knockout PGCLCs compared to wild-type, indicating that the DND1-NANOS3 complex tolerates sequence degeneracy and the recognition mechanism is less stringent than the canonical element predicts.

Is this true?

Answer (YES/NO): NO